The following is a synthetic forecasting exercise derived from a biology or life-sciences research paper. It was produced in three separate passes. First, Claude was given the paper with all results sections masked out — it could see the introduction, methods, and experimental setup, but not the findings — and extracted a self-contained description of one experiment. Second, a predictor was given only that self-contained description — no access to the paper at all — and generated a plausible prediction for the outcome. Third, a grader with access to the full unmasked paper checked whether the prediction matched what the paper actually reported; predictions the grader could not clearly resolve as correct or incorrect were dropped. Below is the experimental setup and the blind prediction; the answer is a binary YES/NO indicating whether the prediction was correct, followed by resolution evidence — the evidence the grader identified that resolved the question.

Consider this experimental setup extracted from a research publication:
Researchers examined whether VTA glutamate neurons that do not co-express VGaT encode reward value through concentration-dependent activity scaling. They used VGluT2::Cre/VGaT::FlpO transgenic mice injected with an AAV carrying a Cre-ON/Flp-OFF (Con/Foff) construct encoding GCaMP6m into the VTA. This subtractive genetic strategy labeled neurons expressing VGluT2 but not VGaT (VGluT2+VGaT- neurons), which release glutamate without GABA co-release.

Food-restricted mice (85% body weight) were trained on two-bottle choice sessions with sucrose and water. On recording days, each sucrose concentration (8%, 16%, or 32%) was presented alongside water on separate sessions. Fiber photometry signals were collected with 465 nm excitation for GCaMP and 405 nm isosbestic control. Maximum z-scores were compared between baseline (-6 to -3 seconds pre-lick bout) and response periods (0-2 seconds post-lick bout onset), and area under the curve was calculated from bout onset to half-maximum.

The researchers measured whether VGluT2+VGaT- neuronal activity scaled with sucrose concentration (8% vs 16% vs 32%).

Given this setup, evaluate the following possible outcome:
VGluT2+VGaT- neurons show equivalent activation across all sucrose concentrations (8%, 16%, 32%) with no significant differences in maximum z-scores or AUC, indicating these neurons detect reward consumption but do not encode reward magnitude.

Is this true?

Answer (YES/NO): NO